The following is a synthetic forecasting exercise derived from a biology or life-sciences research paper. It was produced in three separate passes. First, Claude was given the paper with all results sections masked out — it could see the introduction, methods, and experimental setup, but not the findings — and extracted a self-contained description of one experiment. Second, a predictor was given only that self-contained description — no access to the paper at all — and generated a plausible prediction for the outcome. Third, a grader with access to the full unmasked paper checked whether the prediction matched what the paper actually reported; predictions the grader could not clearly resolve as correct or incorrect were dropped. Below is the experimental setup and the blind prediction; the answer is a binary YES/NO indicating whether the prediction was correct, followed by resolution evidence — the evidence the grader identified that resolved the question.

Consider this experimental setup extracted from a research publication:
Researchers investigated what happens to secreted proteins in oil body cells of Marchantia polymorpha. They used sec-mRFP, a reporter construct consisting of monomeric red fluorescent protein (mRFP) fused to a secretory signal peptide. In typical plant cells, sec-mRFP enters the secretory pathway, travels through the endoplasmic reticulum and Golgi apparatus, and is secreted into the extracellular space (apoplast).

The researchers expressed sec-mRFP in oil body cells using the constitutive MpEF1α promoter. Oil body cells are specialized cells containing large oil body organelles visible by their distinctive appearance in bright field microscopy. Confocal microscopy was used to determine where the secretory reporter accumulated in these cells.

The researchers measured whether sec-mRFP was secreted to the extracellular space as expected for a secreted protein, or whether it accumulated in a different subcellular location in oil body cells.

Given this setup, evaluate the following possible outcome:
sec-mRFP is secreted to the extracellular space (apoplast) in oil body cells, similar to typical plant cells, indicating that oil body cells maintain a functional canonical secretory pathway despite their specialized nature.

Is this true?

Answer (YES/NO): NO